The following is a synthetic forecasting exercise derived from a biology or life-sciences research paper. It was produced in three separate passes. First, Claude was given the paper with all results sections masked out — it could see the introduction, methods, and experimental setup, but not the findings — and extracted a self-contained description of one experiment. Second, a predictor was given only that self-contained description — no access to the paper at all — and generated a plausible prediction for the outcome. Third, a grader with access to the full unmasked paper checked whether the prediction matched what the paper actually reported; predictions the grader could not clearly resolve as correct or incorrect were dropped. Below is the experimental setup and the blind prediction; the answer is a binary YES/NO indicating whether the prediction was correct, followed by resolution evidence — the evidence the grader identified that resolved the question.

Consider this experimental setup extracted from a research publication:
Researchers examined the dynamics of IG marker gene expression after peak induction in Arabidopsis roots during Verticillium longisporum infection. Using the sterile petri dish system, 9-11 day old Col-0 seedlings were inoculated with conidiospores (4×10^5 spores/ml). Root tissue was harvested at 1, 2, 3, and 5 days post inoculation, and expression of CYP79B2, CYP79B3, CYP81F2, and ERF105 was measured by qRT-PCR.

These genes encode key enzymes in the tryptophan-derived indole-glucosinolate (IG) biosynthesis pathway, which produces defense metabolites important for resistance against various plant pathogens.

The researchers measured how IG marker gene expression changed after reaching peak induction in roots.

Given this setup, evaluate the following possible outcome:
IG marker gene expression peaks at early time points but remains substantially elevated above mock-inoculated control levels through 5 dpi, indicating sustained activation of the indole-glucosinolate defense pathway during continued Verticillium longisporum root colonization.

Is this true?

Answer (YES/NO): NO